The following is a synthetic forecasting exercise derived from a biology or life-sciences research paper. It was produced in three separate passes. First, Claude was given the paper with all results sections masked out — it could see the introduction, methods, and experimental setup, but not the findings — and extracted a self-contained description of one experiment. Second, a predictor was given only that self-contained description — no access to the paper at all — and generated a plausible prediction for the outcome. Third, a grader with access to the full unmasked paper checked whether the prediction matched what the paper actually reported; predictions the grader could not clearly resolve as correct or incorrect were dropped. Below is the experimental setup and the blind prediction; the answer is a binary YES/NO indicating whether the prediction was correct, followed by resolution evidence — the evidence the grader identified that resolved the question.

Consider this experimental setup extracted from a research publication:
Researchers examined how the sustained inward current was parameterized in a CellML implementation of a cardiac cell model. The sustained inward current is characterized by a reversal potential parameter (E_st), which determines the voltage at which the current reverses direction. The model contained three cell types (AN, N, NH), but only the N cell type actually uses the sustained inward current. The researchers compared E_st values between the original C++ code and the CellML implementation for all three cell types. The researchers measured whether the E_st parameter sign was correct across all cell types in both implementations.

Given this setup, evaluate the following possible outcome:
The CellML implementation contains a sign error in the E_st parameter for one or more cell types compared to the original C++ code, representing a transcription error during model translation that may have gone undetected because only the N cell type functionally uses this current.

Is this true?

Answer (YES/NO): YES